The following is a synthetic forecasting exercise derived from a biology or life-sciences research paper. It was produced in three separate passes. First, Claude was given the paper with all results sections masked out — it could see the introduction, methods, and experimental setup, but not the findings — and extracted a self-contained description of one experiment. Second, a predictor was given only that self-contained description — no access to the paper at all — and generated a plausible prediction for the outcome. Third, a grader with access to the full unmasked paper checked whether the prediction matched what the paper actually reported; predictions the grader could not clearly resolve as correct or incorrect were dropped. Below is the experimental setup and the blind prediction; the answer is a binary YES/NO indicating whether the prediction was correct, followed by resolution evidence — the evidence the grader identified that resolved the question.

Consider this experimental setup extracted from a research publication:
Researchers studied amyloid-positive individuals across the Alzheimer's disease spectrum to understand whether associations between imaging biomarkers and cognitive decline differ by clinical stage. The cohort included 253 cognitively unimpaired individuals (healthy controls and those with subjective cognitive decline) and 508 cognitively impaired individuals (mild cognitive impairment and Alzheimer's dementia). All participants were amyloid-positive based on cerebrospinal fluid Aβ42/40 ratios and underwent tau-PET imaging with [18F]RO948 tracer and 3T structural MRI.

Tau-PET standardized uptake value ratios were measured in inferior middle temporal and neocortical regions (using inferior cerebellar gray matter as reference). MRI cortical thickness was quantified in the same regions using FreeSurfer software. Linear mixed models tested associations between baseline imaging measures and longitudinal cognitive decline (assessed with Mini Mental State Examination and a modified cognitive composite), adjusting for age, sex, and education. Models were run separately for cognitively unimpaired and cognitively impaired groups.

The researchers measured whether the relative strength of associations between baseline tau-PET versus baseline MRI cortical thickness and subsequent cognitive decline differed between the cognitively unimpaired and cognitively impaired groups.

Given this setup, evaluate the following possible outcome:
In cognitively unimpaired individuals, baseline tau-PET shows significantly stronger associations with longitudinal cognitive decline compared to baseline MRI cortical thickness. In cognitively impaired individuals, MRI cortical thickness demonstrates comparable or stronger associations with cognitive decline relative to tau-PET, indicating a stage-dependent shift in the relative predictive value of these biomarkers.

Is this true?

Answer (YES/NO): NO